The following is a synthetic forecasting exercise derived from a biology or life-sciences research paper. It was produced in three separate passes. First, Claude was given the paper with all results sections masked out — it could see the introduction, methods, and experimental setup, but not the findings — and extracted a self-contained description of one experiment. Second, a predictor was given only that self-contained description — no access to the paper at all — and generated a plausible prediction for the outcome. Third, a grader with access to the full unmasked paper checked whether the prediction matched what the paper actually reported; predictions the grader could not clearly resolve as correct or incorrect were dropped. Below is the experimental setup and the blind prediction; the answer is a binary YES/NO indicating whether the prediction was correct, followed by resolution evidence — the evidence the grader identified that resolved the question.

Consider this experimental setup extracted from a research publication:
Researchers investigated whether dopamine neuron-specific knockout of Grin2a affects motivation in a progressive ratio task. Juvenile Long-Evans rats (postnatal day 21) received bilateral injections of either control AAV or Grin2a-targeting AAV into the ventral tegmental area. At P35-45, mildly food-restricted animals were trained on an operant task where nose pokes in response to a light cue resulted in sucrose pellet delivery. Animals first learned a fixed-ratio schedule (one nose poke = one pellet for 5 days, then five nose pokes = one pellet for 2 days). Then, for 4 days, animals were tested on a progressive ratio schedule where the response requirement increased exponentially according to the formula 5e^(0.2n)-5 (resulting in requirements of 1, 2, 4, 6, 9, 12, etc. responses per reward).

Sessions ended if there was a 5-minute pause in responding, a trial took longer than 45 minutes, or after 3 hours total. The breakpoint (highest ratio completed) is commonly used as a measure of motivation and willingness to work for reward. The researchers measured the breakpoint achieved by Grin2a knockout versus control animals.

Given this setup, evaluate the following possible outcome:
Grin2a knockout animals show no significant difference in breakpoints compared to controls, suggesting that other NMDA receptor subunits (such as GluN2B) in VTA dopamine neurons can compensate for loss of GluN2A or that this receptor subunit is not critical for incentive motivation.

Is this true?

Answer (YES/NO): YES